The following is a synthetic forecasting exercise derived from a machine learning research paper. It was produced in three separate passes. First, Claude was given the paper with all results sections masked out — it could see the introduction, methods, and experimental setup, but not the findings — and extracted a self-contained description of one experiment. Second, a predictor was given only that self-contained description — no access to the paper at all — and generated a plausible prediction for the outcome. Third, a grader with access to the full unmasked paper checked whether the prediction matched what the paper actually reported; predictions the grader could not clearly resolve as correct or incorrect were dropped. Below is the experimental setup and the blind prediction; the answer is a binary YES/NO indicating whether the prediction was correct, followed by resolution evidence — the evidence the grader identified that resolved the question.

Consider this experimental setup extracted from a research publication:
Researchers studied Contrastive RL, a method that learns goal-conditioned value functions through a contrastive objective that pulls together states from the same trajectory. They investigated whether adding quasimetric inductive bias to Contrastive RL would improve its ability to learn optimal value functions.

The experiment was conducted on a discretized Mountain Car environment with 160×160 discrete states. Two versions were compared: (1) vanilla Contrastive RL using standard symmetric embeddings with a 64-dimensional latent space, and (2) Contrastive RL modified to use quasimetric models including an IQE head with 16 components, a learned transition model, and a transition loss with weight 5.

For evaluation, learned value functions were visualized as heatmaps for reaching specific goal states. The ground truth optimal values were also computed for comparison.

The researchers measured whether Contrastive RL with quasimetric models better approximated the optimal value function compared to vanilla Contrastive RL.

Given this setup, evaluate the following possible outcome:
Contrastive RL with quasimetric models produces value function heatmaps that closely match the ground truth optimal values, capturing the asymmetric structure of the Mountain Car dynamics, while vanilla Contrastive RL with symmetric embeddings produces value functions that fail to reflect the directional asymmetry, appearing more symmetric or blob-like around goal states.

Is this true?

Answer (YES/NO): NO